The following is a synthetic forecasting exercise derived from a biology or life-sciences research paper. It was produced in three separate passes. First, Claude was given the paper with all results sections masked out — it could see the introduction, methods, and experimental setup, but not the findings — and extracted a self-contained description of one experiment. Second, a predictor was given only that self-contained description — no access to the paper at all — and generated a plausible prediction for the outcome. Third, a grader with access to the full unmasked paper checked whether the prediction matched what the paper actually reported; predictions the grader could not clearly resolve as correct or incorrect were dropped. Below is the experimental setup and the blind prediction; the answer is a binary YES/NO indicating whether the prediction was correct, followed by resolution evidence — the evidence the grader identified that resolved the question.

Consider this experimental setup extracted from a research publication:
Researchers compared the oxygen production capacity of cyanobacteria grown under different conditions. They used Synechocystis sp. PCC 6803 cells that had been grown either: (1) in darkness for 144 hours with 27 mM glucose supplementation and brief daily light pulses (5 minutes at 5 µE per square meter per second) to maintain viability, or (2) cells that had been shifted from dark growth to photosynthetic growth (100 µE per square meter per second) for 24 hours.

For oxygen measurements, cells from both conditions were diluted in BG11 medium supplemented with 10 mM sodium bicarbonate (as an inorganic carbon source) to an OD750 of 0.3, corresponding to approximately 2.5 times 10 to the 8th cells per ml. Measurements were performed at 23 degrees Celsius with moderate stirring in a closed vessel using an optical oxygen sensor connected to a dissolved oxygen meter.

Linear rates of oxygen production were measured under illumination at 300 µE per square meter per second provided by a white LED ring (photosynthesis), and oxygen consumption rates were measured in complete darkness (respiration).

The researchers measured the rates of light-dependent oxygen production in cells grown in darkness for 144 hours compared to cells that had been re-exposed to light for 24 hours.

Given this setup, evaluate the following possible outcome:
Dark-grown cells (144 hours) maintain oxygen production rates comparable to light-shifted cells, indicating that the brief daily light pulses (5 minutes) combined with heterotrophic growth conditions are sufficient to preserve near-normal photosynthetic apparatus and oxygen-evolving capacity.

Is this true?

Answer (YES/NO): NO